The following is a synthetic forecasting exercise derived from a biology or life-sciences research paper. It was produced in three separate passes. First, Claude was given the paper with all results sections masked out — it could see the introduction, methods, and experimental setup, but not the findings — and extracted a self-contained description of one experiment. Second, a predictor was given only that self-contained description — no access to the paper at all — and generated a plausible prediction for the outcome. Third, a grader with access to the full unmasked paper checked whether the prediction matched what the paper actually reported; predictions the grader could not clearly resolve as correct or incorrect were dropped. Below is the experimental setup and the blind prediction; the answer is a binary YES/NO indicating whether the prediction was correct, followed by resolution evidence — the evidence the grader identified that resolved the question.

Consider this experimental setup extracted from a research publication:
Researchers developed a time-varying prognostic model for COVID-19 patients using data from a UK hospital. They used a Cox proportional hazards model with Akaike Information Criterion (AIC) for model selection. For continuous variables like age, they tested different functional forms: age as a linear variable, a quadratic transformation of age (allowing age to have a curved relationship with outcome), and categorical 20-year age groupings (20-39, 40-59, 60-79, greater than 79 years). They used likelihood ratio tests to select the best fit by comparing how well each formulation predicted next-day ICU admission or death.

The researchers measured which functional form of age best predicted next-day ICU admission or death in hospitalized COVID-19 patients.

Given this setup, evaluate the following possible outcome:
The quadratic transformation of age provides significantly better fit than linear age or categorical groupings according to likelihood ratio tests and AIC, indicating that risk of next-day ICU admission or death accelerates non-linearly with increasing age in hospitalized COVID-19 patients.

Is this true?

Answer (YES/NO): NO